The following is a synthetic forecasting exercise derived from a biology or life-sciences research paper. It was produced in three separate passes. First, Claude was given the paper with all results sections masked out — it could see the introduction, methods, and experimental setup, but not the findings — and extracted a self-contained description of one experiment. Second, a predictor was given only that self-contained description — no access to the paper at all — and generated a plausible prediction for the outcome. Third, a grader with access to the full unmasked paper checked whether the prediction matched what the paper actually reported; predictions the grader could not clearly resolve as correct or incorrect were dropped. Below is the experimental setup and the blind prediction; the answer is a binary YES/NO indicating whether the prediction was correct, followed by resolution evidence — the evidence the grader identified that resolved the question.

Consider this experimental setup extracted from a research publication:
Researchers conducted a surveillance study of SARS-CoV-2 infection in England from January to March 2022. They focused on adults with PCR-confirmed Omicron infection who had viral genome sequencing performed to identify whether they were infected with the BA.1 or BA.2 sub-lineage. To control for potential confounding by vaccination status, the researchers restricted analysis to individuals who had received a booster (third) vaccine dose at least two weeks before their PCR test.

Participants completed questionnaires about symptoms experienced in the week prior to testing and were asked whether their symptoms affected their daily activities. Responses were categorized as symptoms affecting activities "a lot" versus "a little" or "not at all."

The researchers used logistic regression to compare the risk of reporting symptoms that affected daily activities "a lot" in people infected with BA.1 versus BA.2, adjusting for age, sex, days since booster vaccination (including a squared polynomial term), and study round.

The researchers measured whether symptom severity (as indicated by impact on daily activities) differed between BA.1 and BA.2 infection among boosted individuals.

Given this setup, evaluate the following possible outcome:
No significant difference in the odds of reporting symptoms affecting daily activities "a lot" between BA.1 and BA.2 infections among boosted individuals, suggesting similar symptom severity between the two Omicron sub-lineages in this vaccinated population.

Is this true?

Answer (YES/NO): NO